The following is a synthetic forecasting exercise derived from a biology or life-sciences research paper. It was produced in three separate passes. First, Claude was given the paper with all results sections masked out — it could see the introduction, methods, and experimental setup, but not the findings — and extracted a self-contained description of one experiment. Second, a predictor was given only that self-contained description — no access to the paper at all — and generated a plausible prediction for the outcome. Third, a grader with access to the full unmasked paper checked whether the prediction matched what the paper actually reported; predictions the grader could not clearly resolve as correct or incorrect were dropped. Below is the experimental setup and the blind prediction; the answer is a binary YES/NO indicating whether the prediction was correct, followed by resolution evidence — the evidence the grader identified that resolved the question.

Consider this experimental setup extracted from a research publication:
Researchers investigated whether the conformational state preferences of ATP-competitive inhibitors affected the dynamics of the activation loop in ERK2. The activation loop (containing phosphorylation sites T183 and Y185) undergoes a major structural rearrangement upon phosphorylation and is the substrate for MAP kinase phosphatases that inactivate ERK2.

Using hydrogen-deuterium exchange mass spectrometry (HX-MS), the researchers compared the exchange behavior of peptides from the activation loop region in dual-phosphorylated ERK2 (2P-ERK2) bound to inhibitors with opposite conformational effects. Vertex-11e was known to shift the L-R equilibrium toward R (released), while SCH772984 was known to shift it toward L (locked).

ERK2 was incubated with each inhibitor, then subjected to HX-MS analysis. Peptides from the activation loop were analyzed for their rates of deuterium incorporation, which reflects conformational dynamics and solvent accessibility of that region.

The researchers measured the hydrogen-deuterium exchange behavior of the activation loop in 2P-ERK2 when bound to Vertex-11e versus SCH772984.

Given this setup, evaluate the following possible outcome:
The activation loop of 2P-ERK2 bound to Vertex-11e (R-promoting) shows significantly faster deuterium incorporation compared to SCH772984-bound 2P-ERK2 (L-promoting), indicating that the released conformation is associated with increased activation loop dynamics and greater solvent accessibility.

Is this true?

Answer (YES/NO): NO